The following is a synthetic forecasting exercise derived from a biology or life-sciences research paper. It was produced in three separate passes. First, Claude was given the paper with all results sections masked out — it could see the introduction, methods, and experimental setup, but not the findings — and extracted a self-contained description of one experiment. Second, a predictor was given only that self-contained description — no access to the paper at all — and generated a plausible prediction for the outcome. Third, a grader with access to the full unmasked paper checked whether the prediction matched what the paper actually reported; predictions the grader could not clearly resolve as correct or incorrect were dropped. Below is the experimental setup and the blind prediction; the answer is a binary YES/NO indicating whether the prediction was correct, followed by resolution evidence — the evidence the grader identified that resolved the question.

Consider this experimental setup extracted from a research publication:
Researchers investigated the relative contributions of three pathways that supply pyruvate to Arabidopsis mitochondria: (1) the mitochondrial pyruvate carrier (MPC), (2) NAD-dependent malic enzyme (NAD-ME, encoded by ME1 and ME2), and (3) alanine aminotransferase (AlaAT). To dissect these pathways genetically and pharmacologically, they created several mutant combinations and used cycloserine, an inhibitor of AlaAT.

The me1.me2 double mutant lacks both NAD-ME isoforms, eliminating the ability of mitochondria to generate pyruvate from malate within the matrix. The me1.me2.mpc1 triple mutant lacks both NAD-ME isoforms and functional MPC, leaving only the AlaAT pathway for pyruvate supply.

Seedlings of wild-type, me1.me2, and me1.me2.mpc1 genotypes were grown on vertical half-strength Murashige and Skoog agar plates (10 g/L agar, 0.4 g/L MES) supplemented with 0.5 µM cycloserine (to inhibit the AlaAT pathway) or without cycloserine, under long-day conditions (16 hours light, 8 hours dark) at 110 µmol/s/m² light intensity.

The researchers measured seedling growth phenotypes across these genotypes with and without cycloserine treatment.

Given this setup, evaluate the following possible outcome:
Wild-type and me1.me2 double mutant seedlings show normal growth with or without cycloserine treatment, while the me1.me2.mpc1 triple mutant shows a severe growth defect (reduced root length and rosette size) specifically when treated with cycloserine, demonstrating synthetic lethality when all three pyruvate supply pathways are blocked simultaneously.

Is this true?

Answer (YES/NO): NO